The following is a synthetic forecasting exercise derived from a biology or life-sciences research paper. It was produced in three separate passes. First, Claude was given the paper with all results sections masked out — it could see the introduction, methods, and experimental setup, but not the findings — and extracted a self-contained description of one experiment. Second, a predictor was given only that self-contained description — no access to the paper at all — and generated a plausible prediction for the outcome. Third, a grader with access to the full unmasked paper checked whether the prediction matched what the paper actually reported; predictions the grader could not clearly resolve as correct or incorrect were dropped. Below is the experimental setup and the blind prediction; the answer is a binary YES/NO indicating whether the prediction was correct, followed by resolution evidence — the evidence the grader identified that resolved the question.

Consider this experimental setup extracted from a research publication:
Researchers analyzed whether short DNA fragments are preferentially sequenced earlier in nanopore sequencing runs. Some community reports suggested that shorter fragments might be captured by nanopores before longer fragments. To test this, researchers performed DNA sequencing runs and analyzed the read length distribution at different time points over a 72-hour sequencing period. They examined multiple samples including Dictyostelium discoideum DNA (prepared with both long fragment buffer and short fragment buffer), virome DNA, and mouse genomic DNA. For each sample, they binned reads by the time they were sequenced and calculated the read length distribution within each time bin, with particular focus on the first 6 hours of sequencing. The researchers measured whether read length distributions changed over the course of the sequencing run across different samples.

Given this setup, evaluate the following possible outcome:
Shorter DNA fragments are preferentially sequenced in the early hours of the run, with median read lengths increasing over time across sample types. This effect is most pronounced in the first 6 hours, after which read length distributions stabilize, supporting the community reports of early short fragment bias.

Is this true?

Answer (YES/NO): NO